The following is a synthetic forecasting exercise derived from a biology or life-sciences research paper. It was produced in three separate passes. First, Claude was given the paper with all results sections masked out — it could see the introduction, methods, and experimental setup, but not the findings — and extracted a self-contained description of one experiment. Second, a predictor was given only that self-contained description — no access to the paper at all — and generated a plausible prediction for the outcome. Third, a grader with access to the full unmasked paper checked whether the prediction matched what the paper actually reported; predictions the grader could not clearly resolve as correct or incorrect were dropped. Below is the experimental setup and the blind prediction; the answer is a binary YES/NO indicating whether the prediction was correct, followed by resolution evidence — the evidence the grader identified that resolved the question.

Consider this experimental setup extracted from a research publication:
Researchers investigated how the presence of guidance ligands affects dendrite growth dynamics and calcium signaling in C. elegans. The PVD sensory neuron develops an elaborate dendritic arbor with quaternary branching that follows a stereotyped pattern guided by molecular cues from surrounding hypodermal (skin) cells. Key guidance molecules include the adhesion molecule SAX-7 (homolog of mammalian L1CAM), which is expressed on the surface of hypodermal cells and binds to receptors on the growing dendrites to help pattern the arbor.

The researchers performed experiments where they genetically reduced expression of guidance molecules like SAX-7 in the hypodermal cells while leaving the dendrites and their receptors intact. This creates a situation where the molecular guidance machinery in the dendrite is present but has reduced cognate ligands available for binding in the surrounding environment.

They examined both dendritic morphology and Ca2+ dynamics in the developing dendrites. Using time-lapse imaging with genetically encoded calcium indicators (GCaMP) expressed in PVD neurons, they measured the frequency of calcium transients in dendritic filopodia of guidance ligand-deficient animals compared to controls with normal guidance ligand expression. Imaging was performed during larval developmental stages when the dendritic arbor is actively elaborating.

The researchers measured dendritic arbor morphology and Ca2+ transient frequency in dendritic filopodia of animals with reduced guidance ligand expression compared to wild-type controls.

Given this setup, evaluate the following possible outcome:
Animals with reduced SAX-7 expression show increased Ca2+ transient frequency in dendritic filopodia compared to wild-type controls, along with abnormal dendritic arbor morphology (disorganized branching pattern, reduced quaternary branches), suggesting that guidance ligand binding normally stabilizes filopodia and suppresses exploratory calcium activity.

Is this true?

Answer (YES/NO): NO